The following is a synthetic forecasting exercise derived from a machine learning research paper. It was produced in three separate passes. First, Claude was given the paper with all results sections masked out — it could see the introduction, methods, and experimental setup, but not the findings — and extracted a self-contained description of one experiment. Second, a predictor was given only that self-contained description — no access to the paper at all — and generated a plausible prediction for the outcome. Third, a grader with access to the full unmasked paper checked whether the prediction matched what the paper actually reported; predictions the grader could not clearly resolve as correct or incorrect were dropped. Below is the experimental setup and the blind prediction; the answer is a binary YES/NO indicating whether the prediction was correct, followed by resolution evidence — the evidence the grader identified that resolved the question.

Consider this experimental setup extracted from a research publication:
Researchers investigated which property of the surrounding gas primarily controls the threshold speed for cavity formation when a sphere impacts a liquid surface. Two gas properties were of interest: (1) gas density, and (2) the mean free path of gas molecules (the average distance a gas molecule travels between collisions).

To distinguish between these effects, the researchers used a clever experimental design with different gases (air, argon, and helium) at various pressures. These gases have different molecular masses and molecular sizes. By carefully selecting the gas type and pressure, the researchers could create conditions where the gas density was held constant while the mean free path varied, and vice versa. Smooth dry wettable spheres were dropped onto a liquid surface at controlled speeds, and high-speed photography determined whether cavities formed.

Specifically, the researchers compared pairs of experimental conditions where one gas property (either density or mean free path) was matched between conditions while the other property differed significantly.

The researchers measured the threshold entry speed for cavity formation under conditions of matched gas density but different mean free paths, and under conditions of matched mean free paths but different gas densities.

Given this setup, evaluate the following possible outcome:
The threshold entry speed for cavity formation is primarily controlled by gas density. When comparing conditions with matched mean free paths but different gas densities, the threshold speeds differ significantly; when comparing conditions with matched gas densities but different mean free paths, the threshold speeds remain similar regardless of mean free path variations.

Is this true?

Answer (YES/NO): YES